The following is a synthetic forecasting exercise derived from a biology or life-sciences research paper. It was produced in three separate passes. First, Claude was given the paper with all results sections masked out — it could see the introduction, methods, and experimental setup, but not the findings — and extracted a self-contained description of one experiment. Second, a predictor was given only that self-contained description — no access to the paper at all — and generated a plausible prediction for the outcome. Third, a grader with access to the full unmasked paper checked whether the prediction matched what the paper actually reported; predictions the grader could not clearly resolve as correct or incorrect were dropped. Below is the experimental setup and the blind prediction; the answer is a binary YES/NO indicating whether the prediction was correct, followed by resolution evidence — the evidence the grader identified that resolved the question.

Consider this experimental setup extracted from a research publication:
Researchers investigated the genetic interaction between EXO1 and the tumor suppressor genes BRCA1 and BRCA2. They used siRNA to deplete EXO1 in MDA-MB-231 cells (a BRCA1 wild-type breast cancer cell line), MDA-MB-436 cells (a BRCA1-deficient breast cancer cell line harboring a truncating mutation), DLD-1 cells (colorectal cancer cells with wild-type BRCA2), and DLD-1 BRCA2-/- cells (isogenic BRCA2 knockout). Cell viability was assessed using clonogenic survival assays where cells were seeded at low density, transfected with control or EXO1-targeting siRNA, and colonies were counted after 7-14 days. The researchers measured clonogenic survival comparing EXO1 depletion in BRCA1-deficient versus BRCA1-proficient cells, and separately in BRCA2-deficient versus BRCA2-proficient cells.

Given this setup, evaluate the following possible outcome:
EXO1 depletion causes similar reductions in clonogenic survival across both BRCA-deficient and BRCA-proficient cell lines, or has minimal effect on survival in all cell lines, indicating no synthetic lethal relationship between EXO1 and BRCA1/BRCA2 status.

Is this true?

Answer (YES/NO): NO